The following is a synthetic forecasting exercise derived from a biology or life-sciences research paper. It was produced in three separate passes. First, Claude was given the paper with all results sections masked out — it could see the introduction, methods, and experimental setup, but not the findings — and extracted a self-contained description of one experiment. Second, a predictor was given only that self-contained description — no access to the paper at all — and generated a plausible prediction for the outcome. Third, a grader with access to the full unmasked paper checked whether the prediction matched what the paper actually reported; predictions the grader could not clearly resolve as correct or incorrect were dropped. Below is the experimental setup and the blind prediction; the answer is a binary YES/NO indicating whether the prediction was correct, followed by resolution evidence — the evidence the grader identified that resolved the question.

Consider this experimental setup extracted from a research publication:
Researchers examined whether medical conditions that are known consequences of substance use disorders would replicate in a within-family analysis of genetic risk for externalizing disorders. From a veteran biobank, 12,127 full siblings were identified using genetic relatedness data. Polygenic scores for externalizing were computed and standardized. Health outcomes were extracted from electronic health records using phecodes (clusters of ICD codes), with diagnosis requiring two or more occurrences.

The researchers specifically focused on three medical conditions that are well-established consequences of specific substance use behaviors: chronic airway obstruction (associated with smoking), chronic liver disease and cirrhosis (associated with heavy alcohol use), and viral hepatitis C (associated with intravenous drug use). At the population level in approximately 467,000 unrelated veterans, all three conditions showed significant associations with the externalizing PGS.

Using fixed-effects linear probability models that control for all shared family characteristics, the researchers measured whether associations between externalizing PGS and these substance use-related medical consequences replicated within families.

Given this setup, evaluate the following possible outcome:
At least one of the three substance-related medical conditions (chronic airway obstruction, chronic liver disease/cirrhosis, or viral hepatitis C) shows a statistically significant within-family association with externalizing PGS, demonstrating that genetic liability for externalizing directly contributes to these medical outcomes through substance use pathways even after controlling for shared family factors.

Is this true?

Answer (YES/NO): YES